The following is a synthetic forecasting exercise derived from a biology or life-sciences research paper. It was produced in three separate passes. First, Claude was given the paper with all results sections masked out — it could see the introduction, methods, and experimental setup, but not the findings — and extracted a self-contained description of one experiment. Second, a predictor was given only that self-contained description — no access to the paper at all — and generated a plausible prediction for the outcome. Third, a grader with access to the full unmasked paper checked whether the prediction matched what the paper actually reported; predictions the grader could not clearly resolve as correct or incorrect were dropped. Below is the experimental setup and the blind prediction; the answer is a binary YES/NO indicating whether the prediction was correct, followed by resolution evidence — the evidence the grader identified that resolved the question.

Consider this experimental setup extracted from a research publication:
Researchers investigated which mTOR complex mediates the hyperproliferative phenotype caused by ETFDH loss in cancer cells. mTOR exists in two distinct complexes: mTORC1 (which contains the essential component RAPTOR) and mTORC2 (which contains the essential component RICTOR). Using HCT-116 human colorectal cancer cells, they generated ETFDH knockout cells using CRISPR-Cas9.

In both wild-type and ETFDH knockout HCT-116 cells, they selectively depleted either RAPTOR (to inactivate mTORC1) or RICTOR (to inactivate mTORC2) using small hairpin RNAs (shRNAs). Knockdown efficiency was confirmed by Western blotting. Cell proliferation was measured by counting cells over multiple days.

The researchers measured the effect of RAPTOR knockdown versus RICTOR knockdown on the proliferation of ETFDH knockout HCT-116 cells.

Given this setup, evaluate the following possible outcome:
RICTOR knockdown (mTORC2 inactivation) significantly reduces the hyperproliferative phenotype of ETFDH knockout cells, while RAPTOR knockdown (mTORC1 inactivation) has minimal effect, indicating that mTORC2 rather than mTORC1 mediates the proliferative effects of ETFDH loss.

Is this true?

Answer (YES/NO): NO